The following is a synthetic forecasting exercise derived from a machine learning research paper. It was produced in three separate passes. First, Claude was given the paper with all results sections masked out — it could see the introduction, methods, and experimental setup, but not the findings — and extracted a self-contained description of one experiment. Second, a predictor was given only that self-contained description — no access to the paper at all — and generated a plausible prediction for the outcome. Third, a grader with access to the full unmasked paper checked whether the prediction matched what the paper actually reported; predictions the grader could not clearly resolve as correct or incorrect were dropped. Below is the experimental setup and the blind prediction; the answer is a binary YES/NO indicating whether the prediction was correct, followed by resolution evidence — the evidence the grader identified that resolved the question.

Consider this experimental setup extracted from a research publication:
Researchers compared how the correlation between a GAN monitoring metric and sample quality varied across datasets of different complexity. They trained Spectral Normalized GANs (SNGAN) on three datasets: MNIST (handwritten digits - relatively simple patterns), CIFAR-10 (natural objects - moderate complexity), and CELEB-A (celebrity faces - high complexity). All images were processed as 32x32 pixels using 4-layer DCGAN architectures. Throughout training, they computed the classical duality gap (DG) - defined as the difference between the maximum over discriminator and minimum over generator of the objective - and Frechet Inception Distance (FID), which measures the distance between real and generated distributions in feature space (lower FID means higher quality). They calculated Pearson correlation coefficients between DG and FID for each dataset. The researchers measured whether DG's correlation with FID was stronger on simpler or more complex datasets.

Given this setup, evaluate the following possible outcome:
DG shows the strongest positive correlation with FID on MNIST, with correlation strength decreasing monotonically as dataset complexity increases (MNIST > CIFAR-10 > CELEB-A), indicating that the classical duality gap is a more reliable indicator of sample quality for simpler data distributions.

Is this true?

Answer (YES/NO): NO